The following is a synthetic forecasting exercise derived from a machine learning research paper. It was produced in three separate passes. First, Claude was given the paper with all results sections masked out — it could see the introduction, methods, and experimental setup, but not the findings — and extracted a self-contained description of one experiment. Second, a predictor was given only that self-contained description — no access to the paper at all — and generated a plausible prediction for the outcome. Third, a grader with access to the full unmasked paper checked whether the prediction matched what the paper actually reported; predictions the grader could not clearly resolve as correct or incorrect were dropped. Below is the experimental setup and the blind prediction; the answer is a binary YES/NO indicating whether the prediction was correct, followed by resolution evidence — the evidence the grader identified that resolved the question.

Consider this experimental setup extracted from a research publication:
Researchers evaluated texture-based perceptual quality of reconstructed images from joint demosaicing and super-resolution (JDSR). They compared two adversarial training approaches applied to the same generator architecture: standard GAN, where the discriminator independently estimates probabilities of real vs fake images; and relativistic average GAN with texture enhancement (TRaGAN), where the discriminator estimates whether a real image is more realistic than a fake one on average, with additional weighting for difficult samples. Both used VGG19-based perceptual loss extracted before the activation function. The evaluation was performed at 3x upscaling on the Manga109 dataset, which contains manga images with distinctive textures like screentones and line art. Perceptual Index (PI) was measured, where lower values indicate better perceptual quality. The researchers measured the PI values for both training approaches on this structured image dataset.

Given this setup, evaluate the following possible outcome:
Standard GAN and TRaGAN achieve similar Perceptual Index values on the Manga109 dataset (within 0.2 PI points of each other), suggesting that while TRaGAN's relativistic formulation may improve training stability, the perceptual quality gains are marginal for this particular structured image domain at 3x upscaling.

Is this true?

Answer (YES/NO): YES